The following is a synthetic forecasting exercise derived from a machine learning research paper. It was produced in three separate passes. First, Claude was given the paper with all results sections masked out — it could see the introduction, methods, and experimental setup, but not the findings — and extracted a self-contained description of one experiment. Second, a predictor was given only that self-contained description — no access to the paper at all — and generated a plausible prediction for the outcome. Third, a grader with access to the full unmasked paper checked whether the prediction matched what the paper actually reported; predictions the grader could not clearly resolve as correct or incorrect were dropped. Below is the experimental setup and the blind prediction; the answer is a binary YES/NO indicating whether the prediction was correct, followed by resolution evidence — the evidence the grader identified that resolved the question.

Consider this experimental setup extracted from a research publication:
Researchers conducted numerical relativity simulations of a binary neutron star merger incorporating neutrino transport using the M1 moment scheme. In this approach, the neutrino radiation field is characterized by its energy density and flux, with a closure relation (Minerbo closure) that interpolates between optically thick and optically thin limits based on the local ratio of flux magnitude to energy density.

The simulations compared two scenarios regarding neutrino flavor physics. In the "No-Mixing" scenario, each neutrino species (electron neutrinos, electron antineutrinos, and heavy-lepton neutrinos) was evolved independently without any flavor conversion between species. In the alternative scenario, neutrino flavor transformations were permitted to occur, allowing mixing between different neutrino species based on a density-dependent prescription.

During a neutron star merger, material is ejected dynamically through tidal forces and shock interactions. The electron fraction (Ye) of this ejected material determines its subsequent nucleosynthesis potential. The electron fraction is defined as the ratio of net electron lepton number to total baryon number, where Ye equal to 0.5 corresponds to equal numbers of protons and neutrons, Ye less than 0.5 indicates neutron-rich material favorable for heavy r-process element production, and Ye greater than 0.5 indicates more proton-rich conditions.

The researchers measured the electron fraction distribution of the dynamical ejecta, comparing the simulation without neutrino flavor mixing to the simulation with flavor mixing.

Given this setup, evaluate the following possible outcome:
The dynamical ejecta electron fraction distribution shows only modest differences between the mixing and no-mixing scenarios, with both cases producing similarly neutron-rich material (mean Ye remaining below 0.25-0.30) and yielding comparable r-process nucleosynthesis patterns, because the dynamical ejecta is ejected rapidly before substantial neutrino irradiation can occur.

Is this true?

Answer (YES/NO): NO